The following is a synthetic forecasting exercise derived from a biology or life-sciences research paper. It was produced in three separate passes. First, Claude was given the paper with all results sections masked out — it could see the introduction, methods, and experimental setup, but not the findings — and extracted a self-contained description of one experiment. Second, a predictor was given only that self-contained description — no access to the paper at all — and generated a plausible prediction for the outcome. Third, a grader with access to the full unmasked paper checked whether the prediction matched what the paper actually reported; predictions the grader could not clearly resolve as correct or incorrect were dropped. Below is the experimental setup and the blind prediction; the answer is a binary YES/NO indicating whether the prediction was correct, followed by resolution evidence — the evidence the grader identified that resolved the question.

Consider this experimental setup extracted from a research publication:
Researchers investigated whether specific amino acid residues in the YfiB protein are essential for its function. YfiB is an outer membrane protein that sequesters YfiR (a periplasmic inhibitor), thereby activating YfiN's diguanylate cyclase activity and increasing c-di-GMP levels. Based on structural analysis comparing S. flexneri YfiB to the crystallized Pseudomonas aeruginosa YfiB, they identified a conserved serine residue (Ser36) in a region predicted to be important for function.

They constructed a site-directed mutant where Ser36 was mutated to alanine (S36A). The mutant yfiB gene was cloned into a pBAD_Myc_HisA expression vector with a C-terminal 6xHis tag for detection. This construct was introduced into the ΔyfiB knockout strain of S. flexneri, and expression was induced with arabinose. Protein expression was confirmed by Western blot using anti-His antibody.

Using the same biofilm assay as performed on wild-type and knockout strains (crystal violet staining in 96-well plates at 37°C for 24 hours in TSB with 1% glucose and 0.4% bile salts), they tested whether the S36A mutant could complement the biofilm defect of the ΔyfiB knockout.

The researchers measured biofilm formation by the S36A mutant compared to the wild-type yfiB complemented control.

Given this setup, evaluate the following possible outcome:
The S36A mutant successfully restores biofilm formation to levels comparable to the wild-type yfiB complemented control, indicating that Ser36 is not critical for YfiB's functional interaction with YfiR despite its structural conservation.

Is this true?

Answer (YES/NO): YES